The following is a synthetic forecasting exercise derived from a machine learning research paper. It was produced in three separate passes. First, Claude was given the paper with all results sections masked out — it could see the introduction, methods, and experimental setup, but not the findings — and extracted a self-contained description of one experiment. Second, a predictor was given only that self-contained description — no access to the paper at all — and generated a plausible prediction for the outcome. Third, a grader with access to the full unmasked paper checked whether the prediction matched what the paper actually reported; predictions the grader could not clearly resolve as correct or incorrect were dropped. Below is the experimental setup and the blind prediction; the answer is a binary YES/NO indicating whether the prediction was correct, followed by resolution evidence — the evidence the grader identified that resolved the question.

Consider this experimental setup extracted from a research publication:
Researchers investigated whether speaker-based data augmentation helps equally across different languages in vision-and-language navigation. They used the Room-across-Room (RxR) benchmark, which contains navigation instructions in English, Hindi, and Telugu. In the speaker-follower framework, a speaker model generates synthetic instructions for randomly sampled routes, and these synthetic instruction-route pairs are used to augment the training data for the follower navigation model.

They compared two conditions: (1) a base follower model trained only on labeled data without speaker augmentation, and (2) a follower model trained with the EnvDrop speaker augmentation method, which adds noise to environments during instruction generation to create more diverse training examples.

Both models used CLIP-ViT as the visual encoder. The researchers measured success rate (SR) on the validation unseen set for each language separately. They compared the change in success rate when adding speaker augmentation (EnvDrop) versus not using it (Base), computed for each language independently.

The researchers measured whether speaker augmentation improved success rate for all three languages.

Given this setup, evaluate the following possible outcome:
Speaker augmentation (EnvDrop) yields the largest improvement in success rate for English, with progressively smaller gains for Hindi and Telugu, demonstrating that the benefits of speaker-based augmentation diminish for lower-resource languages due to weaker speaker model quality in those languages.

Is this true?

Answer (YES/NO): NO